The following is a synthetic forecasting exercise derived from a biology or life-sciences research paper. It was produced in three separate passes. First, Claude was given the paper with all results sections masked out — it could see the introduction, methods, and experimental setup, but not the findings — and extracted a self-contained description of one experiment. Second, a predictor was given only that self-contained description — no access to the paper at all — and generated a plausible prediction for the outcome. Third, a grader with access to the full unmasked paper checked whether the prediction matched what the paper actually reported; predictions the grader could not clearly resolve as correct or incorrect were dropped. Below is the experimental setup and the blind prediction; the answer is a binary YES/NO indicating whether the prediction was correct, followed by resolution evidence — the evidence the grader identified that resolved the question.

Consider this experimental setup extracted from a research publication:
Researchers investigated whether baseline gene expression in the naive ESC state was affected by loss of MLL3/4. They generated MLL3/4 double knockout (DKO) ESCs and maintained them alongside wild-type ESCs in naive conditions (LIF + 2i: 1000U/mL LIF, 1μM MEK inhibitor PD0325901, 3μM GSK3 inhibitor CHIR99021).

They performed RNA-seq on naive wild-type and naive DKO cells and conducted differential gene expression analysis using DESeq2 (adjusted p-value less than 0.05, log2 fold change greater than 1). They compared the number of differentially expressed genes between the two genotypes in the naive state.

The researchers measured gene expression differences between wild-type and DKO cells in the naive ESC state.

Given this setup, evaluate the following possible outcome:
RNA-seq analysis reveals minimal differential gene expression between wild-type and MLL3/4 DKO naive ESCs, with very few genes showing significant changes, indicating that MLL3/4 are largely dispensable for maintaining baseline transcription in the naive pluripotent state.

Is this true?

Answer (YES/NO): NO